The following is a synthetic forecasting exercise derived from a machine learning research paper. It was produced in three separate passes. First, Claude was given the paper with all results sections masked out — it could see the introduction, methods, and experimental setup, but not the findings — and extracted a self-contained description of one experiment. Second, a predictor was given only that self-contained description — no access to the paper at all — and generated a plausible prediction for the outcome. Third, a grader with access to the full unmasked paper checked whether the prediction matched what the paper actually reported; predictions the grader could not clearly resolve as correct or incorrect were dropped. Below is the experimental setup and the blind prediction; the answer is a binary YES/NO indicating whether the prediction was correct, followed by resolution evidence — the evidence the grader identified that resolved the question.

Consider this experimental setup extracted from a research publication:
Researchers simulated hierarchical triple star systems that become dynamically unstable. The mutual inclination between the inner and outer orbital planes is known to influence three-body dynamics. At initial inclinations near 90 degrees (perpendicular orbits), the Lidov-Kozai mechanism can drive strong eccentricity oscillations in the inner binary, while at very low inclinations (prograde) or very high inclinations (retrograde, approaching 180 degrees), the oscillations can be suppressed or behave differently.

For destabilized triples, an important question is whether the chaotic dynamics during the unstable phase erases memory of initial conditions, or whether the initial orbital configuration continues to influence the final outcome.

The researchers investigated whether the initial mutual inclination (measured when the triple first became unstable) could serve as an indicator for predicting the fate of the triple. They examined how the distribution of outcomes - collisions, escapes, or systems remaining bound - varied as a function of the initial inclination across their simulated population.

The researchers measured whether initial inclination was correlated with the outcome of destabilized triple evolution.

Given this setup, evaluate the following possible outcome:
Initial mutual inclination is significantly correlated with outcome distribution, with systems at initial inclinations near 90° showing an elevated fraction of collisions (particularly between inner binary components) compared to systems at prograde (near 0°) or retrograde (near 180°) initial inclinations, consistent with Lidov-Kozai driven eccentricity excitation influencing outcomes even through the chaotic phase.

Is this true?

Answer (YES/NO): NO